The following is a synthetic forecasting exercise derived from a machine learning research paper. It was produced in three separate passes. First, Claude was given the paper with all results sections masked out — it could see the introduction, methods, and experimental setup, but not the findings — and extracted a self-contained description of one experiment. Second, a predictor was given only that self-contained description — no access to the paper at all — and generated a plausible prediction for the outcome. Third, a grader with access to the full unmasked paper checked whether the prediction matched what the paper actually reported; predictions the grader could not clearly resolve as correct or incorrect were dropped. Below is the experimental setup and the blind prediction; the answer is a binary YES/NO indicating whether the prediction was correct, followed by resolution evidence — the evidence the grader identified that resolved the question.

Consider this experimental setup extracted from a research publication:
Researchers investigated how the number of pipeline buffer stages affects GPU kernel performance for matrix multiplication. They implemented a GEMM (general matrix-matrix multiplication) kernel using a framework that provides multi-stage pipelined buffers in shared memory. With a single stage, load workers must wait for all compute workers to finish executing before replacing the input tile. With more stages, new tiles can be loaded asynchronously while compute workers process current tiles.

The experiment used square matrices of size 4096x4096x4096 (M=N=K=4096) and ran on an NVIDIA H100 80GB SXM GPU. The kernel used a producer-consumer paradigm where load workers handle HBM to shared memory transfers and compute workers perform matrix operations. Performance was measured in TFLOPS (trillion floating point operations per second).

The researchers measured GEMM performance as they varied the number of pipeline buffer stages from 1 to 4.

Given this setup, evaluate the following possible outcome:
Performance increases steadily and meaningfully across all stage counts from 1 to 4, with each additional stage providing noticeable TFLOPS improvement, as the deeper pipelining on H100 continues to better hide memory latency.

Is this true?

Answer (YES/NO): NO